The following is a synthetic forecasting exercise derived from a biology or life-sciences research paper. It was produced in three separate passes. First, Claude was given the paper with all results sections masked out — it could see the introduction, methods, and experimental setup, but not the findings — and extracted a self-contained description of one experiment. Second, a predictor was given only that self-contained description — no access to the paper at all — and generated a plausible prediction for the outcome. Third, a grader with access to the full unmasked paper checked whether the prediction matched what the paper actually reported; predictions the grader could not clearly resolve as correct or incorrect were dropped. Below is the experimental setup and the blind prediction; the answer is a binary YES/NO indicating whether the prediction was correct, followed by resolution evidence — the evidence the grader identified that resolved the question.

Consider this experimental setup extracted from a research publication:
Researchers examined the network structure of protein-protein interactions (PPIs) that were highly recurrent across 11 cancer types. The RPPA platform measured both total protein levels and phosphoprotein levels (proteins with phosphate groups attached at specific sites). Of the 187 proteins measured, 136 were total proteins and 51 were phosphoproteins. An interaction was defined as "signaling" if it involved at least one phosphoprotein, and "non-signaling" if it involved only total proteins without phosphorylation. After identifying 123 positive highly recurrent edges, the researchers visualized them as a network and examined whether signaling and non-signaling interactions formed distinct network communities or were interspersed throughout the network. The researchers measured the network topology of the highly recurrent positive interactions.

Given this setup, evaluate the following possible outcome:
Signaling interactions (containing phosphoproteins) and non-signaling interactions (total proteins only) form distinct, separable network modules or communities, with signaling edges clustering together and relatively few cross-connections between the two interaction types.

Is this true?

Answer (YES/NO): YES